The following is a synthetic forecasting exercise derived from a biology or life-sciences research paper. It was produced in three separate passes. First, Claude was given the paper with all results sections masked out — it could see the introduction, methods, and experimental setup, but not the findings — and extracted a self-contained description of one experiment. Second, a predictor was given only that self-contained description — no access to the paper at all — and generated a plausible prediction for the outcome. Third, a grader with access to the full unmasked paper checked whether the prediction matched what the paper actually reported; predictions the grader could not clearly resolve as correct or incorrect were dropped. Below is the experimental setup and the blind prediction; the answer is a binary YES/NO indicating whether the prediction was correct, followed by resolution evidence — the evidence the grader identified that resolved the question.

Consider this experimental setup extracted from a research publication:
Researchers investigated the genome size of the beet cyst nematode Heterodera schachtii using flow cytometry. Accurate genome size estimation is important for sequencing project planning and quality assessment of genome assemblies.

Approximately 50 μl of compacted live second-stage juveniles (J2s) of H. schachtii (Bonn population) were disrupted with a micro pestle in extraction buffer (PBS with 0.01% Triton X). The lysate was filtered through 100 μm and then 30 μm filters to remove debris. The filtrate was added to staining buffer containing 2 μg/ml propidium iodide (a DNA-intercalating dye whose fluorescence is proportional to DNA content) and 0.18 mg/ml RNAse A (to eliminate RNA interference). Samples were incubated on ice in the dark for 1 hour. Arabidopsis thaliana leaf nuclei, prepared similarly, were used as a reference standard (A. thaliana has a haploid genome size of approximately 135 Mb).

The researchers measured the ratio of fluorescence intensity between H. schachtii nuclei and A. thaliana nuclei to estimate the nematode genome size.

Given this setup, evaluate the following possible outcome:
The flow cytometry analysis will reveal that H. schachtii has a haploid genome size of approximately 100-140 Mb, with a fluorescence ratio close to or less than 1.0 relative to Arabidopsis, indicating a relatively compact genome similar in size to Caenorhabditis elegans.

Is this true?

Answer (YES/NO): NO